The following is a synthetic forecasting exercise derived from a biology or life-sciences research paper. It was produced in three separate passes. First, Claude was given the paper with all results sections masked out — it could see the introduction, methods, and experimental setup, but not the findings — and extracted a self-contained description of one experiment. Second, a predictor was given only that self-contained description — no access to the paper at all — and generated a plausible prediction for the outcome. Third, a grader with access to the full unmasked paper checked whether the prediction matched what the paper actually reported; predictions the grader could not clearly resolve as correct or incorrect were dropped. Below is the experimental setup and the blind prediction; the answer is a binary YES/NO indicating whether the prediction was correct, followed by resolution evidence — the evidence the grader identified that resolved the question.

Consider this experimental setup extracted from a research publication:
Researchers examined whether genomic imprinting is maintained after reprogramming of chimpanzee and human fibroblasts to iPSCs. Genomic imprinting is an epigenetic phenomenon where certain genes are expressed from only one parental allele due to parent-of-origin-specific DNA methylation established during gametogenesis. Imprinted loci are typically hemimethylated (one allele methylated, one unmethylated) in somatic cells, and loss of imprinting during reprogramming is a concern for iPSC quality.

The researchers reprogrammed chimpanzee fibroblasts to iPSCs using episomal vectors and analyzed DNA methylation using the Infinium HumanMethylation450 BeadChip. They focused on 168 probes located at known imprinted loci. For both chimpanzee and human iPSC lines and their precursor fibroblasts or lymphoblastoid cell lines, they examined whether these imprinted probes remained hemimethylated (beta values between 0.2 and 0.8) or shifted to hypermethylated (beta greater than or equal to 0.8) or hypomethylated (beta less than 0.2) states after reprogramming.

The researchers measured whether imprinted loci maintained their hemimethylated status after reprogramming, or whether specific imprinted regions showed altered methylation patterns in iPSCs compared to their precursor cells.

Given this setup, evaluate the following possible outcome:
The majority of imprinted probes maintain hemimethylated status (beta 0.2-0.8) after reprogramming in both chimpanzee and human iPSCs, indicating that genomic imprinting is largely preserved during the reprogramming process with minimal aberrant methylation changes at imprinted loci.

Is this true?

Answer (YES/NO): YES